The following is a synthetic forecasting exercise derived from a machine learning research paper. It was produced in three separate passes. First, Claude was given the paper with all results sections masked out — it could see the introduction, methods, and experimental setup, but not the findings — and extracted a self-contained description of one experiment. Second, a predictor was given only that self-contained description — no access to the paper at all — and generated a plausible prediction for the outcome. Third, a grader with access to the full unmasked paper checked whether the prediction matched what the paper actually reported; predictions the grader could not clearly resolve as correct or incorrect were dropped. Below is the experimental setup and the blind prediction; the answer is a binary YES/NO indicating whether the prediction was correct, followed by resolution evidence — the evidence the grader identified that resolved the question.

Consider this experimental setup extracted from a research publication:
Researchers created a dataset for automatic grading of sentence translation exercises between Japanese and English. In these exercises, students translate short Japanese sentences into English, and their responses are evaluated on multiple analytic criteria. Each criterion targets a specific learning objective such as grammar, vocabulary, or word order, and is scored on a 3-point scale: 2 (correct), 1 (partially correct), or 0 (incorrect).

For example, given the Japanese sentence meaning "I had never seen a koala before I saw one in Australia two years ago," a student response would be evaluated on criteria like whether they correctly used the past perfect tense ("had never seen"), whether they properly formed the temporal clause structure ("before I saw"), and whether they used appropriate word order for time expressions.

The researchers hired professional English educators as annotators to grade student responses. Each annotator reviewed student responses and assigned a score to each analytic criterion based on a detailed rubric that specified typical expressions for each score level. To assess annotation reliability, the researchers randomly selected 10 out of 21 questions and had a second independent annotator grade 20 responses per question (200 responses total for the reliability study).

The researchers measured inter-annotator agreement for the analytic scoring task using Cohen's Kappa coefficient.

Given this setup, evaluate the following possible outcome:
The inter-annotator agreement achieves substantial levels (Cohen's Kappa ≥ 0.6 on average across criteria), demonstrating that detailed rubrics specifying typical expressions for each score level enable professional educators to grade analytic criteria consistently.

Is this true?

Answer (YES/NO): YES